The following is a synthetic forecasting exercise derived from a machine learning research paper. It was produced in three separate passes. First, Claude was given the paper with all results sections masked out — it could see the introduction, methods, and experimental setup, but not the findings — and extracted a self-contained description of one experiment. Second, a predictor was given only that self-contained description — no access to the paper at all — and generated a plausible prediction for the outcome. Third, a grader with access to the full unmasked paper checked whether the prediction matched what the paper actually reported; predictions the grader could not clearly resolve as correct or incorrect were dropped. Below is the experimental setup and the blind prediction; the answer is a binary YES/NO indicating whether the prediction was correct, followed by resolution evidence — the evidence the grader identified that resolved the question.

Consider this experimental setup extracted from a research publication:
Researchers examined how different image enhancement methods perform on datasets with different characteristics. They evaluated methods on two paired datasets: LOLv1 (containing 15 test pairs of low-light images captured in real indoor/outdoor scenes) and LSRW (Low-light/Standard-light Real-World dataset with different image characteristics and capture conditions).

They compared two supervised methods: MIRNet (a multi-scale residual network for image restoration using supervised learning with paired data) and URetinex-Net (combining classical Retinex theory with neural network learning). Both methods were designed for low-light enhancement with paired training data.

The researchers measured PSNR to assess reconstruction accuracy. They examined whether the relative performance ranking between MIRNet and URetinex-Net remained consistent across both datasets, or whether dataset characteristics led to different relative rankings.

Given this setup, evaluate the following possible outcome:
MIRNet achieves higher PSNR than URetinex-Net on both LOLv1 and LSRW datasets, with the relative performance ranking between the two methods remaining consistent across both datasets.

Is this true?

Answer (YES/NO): NO